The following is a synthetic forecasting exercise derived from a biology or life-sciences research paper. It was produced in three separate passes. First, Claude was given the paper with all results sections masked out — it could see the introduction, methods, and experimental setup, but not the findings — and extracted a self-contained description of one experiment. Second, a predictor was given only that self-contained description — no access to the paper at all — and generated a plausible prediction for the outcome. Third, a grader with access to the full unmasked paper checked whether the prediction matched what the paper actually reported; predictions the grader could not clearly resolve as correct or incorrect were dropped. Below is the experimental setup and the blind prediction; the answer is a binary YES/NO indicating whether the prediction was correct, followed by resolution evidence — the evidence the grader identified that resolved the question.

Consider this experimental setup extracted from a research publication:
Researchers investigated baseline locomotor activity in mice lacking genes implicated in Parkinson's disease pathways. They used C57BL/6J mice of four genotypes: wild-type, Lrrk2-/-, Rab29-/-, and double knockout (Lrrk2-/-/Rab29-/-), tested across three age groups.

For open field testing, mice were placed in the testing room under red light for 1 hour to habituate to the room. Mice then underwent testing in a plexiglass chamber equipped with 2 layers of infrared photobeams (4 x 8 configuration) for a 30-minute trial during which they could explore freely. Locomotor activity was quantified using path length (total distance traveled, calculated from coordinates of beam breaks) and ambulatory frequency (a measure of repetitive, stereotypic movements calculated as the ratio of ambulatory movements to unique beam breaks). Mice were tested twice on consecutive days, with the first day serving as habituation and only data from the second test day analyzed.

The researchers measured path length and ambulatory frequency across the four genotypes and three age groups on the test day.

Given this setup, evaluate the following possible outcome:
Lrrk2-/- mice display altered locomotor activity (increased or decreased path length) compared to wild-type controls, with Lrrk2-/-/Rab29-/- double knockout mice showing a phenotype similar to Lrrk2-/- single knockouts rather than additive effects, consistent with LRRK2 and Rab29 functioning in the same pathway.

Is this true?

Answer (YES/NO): NO